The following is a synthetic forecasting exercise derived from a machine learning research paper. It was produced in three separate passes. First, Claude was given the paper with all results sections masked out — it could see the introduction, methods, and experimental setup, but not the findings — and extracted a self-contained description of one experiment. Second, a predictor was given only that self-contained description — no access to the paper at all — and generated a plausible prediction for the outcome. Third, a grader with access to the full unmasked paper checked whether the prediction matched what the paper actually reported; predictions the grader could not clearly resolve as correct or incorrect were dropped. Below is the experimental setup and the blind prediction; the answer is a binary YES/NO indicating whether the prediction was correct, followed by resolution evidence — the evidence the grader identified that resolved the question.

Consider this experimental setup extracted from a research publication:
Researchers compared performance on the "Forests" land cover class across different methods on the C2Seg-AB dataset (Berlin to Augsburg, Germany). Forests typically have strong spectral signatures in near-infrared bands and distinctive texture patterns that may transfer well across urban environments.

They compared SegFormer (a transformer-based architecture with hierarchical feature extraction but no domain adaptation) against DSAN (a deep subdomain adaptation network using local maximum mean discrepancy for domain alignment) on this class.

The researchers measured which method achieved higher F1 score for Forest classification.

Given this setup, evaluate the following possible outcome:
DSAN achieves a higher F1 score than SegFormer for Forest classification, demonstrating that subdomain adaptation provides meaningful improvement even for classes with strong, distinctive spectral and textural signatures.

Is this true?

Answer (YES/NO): NO